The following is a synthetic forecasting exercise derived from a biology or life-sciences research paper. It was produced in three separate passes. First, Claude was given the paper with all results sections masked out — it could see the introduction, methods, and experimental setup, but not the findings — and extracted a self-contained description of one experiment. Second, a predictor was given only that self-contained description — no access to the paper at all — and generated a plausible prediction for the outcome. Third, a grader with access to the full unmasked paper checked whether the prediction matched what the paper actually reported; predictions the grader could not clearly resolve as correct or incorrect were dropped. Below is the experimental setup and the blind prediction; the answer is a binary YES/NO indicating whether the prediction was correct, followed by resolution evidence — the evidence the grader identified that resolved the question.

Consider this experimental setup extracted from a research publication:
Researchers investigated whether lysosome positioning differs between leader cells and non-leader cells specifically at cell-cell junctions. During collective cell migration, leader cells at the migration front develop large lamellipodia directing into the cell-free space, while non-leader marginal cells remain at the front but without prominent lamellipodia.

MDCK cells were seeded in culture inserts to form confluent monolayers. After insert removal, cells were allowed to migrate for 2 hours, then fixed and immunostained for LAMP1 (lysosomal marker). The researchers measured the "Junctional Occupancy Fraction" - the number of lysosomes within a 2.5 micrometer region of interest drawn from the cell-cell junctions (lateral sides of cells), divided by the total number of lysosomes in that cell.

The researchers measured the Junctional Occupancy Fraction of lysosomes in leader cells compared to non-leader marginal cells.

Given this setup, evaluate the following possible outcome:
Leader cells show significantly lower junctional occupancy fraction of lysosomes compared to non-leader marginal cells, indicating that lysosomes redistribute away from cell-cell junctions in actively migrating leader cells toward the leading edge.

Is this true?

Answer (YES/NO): YES